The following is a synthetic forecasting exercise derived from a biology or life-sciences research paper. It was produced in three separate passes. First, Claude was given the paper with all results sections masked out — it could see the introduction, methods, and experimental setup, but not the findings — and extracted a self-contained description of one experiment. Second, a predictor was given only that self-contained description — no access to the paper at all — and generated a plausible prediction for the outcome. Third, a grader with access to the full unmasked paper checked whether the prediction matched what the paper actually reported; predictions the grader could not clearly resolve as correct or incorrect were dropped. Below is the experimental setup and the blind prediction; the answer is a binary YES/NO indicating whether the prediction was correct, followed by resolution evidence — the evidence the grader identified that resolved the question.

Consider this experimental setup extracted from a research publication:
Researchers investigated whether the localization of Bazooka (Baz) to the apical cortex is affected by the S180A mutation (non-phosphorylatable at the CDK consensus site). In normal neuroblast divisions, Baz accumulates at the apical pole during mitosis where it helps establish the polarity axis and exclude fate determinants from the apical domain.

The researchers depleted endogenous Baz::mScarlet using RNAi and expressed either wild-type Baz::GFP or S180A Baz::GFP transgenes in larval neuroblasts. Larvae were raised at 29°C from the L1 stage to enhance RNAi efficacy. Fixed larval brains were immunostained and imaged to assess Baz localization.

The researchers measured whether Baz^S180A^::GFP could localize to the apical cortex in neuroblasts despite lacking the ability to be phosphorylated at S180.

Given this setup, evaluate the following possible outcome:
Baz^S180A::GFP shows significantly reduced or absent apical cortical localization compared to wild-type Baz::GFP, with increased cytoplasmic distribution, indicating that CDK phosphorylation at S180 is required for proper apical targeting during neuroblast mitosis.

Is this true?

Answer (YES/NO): NO